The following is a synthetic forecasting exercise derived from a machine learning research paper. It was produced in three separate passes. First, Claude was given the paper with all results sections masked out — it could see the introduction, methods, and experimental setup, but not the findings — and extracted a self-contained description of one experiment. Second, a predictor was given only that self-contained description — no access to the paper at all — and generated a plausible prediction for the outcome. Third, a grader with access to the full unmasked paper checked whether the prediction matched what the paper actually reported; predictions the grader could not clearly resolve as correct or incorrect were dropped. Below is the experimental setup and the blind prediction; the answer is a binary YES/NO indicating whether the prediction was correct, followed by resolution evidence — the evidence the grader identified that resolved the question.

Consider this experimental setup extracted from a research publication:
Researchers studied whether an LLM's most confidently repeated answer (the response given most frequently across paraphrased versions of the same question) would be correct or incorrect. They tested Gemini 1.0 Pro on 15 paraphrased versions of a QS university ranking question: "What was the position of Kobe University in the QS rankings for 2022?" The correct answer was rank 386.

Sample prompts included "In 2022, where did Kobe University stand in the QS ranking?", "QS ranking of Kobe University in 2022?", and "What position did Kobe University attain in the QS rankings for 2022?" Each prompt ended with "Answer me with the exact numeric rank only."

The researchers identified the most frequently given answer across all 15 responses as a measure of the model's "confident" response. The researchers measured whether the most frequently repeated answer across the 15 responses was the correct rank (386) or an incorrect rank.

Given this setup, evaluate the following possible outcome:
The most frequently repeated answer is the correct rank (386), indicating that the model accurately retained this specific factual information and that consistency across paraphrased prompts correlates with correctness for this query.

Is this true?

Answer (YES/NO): NO